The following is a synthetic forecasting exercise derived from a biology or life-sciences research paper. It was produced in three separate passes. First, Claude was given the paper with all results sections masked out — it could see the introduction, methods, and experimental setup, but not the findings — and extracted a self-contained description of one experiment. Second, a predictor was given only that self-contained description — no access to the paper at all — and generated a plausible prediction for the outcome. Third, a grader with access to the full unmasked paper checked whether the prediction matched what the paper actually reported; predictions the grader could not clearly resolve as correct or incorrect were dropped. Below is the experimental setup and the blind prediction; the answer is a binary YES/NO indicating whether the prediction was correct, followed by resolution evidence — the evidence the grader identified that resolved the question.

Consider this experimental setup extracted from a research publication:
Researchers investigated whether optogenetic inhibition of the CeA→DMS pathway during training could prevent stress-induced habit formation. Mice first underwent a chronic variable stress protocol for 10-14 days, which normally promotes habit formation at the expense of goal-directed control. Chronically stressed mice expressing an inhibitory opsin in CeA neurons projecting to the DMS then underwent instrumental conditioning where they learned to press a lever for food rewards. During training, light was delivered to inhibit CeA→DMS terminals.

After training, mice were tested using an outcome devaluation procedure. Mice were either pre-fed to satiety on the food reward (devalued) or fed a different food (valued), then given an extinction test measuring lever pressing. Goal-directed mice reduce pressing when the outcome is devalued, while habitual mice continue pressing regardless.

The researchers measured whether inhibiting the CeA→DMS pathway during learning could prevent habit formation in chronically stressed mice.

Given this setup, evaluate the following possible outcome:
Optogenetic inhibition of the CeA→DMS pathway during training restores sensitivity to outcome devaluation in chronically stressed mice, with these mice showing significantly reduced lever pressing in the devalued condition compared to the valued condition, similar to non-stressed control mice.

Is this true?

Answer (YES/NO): YES